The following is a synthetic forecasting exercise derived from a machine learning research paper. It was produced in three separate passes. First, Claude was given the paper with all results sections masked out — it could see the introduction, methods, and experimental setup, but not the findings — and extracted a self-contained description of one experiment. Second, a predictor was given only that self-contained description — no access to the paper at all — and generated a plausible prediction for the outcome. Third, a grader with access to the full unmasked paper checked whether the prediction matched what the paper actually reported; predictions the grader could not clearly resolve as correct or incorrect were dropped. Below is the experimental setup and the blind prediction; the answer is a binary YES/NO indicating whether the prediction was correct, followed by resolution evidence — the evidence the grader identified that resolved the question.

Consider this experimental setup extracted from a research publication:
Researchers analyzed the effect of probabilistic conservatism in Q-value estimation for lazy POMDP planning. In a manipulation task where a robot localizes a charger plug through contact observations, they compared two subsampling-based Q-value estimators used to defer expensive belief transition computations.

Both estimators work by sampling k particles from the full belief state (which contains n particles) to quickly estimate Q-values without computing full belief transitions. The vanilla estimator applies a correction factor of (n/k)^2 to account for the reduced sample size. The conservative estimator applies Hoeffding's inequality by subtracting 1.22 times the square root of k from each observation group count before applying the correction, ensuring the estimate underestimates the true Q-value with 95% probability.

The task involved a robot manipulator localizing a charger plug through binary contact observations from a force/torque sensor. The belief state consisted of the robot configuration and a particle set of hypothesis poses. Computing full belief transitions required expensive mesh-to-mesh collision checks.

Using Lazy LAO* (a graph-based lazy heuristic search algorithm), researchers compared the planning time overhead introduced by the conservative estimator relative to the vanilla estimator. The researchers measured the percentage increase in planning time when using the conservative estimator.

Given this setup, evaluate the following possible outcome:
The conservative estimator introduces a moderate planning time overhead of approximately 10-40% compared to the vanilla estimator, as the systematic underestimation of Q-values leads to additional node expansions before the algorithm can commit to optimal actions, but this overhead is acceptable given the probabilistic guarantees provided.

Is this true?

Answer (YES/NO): YES